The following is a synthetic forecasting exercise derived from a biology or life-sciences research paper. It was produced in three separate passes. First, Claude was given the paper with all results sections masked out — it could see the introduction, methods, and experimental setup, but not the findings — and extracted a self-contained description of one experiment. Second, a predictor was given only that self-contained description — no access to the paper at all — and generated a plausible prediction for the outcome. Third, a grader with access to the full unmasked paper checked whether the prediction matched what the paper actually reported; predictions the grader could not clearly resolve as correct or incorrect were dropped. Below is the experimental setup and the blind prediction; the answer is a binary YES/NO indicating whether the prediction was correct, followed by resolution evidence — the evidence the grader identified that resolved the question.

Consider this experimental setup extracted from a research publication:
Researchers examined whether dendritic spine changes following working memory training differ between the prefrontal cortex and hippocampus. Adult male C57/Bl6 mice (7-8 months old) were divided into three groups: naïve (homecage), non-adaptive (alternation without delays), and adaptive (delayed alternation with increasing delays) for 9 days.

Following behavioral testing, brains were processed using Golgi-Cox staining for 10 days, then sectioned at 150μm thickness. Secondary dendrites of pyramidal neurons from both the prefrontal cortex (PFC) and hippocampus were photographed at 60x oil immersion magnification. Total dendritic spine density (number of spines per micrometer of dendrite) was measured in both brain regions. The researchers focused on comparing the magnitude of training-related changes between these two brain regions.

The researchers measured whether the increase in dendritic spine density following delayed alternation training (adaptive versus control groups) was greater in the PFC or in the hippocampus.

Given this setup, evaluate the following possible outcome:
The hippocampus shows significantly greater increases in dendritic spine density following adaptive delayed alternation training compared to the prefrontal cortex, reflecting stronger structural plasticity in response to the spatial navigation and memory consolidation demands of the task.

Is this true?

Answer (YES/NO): NO